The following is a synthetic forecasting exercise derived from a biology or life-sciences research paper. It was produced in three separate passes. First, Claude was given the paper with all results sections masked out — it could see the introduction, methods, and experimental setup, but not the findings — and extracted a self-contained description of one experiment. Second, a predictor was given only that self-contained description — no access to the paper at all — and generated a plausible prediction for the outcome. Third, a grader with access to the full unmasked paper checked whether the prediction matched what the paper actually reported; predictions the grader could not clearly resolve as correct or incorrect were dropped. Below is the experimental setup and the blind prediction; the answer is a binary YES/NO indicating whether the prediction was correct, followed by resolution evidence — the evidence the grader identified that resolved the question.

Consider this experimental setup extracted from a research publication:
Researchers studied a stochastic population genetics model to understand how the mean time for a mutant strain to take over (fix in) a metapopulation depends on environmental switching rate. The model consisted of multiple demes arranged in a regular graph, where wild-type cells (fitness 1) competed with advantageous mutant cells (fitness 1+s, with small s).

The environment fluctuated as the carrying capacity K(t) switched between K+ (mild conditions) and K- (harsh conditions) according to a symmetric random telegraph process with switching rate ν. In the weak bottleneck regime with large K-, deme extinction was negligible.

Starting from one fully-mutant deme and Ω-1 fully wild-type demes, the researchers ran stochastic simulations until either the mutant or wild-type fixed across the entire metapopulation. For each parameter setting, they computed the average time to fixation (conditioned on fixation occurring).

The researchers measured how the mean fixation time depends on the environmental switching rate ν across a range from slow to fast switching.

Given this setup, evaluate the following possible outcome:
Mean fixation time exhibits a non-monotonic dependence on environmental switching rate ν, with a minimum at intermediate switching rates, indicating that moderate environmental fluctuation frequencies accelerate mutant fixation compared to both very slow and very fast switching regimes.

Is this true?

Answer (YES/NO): YES